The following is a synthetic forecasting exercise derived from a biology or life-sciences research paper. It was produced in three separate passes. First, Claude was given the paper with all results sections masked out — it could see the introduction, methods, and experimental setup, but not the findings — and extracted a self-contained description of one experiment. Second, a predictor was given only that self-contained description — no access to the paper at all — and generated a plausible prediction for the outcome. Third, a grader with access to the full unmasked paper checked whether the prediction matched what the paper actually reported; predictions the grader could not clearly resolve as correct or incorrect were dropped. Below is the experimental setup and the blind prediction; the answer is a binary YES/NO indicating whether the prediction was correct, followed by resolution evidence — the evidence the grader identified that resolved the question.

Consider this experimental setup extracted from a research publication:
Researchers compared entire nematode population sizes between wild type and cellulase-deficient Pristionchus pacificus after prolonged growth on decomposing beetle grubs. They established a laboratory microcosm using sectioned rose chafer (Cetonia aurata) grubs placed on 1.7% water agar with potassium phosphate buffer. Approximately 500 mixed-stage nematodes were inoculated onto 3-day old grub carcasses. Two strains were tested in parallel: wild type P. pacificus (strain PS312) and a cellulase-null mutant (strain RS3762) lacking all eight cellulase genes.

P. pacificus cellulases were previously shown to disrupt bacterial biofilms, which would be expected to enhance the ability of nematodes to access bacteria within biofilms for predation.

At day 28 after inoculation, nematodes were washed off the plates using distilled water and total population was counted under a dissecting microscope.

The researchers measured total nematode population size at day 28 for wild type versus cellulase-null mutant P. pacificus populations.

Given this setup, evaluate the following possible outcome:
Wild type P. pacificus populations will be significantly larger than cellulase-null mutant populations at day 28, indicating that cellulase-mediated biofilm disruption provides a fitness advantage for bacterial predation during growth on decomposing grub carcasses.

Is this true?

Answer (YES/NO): NO